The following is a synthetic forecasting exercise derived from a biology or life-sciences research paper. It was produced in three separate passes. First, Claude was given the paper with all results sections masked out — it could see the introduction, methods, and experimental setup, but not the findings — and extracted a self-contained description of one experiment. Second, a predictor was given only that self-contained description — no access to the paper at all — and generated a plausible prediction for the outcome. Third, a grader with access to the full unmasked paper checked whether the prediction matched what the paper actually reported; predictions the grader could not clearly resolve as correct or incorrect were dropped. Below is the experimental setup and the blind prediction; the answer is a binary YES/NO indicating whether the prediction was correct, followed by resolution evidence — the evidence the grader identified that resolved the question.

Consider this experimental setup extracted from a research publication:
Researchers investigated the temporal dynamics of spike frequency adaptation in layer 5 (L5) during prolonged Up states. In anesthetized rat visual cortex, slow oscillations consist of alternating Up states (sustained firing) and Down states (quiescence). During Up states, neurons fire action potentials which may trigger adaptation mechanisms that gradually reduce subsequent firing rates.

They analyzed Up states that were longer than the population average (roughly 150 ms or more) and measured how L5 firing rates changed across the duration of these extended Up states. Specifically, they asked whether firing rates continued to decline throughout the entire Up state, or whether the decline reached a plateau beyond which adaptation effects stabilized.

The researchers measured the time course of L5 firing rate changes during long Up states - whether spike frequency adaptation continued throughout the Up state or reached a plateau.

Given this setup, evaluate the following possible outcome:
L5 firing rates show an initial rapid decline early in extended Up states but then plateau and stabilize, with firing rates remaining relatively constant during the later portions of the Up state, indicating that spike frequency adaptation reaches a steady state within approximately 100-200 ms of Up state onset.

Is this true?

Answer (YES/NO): YES